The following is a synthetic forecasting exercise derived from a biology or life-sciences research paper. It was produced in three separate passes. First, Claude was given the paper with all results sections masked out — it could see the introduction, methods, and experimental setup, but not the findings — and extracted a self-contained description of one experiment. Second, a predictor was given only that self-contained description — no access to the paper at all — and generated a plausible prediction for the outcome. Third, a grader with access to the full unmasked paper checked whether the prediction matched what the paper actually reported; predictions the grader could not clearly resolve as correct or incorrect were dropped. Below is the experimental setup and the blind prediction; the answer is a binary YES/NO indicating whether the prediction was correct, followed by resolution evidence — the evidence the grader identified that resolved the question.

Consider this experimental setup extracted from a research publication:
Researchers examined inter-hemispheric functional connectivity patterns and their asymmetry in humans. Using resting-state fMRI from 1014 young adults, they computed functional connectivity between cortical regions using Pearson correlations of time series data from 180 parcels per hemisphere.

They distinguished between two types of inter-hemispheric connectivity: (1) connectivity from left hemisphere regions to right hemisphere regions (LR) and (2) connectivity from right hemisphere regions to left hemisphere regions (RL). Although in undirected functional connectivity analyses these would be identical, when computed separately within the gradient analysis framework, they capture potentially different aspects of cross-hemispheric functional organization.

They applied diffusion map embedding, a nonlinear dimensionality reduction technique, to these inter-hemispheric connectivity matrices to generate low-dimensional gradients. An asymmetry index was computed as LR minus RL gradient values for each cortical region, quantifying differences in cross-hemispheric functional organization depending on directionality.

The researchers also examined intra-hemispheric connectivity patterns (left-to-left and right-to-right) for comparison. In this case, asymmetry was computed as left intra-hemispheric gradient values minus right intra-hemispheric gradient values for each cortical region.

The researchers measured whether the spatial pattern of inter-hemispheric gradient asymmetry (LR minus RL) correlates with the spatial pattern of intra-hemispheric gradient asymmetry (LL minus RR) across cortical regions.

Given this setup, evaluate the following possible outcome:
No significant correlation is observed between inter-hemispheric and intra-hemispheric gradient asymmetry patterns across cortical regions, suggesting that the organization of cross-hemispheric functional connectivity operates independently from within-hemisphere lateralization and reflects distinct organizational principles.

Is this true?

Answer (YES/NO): NO